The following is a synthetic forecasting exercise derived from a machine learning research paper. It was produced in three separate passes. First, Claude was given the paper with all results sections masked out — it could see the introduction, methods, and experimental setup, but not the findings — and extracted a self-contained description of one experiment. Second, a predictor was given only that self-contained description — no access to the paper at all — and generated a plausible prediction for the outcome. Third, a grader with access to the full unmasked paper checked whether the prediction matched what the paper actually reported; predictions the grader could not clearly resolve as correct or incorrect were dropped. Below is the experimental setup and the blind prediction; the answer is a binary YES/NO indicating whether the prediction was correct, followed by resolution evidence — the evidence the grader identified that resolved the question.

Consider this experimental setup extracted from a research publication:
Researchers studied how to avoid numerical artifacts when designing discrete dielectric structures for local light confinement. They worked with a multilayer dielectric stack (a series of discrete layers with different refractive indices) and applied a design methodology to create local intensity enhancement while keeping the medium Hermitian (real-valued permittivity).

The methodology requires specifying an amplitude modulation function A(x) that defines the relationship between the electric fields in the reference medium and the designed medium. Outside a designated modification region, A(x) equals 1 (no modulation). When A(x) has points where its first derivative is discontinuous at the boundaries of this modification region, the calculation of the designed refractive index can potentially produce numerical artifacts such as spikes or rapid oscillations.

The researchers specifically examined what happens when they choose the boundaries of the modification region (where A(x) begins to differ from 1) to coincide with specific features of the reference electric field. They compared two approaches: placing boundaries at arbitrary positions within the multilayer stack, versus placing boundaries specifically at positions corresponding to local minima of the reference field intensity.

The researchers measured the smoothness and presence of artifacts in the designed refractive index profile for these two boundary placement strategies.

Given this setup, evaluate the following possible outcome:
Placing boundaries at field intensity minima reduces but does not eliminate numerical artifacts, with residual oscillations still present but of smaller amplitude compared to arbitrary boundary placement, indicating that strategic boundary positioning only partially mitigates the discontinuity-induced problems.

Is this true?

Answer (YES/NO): NO